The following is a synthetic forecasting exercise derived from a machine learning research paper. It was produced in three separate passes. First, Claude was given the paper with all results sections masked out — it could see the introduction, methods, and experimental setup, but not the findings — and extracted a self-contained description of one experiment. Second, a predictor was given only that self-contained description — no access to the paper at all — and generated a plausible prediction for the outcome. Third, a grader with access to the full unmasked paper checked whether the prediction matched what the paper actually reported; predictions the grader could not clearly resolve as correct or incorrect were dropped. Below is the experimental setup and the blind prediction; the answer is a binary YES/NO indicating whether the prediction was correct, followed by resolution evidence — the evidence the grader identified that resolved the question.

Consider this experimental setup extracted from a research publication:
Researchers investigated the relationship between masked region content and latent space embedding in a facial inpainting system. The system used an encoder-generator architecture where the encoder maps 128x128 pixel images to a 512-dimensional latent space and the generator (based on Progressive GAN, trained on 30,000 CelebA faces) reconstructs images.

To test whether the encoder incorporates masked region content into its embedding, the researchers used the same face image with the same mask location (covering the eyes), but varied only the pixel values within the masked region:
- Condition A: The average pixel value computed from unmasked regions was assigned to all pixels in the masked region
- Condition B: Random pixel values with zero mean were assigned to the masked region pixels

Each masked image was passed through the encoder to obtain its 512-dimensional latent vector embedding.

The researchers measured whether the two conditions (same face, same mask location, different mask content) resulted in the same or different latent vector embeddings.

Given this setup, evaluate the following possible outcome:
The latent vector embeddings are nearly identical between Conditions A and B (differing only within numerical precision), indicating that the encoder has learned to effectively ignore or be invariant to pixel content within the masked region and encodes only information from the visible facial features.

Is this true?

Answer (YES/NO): NO